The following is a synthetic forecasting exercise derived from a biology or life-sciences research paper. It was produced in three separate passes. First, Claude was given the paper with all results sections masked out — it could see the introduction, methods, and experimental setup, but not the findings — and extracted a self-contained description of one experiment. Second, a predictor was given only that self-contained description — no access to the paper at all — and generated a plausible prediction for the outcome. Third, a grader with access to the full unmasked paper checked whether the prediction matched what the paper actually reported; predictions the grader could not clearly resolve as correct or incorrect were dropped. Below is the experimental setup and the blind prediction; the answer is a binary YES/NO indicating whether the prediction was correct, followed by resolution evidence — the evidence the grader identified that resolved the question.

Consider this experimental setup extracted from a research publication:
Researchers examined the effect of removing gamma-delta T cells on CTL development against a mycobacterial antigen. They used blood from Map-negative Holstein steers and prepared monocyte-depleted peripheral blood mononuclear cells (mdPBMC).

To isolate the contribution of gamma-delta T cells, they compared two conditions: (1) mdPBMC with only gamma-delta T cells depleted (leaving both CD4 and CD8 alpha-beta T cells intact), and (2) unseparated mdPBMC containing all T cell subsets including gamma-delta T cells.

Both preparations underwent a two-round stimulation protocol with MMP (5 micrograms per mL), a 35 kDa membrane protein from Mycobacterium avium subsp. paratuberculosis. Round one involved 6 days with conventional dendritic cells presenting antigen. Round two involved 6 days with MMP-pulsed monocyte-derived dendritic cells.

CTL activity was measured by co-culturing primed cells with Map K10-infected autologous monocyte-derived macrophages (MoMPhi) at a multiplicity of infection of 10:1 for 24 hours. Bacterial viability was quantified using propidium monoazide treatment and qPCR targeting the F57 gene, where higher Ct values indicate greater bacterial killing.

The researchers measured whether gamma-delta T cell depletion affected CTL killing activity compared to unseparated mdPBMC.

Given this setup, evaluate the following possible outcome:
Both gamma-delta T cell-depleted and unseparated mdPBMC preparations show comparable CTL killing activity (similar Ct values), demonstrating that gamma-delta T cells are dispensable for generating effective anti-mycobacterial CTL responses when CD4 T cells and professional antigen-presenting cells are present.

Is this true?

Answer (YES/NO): YES